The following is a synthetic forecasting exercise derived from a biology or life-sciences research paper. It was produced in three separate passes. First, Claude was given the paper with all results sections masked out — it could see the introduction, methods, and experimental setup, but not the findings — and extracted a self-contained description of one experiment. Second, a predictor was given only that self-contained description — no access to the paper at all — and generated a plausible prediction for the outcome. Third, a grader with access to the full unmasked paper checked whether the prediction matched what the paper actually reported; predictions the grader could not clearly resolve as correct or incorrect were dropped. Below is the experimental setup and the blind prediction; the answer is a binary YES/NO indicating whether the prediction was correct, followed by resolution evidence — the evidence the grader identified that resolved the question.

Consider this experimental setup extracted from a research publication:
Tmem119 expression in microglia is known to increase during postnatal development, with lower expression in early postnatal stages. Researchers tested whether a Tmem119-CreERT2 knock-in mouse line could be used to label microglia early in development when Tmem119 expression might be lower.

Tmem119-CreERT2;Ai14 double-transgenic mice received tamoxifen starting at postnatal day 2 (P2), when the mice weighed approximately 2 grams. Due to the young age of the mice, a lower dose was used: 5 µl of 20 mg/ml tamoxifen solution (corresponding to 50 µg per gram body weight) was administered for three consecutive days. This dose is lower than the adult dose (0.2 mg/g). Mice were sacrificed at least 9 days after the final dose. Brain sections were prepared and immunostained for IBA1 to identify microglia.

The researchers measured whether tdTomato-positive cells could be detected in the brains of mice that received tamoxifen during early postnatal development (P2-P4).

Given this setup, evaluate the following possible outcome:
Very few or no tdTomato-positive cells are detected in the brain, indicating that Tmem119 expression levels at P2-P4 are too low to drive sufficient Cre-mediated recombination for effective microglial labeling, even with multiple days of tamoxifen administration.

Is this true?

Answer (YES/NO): NO